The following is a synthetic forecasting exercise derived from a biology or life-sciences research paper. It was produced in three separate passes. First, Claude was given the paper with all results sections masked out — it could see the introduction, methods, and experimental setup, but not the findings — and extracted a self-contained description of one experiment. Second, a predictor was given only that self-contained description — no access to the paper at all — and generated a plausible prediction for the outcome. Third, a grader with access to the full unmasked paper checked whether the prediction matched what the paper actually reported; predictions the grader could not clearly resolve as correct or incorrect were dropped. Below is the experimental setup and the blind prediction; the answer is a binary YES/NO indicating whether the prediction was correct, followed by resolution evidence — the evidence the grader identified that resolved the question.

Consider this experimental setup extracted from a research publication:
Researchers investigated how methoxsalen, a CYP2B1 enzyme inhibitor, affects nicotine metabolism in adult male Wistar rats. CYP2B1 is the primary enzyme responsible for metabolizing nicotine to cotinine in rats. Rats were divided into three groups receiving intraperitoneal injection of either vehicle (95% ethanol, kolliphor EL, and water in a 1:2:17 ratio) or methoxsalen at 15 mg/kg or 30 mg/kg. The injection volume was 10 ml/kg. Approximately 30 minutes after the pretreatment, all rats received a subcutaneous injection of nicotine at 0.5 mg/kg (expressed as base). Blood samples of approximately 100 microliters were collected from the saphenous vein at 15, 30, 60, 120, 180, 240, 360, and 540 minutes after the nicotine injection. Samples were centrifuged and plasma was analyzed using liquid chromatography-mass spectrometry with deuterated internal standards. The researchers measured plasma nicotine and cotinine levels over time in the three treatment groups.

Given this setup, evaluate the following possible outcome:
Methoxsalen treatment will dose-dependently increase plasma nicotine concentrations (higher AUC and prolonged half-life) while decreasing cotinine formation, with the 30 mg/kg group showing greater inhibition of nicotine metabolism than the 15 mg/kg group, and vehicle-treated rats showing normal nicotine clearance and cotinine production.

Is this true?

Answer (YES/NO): NO